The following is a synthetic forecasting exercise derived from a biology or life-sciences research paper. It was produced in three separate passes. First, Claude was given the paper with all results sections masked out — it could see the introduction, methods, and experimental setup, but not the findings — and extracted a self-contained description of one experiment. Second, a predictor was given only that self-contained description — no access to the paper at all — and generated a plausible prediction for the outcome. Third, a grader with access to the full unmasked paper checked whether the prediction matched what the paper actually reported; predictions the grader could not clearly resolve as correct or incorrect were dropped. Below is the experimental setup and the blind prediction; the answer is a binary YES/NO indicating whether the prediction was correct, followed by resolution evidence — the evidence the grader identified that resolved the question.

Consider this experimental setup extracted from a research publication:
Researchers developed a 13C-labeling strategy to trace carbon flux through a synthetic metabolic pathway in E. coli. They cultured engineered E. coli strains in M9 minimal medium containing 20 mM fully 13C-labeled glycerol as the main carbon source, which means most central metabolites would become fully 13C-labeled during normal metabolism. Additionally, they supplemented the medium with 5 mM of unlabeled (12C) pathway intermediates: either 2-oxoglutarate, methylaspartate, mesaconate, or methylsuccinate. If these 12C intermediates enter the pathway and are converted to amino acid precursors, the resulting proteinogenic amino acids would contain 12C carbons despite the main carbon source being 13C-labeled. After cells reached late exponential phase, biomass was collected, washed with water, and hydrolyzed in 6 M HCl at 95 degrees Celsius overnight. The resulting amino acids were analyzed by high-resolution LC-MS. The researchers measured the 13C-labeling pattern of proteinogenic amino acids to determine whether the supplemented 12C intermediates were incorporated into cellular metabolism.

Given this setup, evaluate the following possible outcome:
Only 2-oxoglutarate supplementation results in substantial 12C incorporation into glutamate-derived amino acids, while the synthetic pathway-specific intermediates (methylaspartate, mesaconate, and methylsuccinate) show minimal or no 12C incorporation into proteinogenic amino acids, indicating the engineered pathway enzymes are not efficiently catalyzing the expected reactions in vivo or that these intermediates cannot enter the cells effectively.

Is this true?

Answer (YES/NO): NO